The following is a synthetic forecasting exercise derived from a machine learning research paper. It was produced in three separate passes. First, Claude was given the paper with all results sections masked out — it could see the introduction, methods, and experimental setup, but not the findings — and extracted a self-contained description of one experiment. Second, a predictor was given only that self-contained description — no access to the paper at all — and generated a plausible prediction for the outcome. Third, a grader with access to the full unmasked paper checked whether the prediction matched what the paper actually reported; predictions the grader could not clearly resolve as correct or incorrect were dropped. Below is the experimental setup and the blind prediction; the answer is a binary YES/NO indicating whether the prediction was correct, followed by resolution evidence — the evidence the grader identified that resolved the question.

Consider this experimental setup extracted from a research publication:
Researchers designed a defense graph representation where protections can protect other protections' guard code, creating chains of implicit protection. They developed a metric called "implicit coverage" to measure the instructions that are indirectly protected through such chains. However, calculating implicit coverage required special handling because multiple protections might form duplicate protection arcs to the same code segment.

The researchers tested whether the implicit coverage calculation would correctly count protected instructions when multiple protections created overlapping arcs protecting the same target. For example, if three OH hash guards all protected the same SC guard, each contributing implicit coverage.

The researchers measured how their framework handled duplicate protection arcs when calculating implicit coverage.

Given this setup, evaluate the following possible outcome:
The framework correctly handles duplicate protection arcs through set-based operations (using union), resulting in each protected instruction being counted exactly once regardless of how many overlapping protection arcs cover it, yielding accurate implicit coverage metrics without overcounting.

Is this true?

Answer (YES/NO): NO